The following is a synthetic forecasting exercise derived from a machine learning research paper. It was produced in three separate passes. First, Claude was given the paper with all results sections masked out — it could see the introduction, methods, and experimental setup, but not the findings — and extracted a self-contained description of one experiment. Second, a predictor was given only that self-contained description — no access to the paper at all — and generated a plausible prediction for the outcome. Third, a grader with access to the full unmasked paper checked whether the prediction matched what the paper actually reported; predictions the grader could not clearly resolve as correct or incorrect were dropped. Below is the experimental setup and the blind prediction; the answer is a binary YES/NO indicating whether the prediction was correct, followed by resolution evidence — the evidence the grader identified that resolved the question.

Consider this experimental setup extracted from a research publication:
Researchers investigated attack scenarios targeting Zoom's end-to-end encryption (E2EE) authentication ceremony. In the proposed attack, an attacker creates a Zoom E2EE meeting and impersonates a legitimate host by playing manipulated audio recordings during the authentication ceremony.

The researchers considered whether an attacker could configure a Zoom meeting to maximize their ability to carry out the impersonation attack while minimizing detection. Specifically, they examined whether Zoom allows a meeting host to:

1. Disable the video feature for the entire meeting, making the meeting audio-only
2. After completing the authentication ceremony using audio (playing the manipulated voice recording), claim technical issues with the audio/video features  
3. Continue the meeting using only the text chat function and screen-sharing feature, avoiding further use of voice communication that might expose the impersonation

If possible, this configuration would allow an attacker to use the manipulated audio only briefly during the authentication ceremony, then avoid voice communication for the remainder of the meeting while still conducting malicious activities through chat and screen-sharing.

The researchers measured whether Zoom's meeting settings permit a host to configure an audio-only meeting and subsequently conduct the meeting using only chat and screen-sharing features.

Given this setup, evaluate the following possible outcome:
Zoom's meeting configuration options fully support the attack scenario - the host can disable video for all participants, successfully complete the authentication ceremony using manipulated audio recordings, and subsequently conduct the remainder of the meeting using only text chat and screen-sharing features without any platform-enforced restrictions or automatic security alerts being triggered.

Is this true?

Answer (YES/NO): YES